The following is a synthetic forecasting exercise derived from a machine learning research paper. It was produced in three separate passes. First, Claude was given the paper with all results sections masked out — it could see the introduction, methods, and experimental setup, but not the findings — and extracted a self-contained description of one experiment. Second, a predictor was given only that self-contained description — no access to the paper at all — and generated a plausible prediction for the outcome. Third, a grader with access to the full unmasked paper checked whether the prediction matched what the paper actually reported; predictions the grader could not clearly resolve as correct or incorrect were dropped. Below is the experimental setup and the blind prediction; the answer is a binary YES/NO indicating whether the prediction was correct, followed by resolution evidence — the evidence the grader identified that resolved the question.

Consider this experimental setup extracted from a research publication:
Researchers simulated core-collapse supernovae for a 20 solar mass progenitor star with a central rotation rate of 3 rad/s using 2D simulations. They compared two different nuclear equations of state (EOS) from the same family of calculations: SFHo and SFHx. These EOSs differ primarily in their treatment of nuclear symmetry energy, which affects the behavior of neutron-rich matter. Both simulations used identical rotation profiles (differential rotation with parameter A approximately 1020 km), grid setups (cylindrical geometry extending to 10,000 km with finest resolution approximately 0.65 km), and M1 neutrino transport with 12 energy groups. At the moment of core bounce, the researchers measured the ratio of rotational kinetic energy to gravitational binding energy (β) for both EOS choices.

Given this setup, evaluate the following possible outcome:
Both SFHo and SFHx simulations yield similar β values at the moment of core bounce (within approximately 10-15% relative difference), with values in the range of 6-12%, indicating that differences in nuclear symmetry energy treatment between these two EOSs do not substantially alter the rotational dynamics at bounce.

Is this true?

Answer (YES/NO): YES